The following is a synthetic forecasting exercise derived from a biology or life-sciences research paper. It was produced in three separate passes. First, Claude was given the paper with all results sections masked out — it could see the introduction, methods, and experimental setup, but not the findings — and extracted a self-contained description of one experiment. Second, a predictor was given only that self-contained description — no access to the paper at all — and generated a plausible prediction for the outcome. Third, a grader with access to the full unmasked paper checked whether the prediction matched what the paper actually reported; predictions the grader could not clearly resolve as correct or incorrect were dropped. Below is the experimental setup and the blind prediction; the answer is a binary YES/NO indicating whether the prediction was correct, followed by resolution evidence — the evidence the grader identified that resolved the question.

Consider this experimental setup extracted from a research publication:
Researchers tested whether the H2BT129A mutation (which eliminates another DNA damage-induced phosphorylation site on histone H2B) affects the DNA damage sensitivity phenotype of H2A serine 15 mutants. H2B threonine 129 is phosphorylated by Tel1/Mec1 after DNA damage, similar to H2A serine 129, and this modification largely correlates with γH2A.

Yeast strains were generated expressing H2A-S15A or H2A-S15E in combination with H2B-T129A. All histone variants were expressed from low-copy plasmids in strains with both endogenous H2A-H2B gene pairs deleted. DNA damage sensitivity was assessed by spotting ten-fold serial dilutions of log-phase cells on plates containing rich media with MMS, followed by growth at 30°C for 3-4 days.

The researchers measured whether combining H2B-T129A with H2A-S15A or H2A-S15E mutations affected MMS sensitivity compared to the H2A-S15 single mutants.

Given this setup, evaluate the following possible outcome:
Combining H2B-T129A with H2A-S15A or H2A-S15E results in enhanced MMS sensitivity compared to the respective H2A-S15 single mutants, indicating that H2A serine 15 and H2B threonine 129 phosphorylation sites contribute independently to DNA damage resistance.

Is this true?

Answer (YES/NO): NO